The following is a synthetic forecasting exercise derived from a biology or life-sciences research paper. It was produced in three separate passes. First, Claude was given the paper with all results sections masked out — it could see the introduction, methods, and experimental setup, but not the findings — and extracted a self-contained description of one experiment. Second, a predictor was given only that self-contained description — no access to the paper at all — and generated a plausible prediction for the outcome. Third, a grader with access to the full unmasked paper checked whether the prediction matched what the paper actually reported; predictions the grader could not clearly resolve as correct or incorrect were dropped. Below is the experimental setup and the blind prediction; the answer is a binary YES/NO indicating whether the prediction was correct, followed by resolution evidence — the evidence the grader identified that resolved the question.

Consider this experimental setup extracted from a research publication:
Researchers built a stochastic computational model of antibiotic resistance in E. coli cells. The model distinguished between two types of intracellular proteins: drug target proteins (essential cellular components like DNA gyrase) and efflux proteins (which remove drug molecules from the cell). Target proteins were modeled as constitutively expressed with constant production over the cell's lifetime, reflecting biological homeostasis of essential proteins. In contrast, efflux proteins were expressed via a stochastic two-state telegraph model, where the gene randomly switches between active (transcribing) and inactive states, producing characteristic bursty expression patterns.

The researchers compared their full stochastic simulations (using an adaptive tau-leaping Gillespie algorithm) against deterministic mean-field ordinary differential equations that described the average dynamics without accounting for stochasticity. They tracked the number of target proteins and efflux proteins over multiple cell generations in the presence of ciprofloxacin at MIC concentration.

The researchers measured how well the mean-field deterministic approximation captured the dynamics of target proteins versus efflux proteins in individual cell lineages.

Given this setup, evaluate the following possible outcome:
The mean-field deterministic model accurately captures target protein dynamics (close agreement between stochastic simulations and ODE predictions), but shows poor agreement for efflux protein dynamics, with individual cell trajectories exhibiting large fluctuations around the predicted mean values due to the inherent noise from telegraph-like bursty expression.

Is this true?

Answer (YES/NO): YES